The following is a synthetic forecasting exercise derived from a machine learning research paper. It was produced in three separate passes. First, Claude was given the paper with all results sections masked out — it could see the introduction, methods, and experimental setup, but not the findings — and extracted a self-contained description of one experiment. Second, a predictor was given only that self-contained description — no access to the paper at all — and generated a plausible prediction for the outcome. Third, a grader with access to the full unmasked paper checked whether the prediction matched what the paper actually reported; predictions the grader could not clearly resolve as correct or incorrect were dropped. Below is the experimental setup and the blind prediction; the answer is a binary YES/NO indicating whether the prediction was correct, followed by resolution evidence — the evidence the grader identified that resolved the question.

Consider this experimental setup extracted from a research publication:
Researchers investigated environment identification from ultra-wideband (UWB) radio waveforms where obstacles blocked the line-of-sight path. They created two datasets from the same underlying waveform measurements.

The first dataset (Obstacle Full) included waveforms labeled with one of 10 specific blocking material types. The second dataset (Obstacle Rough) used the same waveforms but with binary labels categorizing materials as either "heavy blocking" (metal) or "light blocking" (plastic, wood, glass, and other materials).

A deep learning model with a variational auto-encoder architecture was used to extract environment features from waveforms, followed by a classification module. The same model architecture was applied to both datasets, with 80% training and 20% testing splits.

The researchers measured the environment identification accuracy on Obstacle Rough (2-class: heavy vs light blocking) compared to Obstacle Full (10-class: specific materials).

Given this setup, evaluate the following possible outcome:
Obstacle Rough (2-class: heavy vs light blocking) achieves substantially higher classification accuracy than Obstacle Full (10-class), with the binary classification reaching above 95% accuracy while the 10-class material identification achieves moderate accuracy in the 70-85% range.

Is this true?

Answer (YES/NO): NO